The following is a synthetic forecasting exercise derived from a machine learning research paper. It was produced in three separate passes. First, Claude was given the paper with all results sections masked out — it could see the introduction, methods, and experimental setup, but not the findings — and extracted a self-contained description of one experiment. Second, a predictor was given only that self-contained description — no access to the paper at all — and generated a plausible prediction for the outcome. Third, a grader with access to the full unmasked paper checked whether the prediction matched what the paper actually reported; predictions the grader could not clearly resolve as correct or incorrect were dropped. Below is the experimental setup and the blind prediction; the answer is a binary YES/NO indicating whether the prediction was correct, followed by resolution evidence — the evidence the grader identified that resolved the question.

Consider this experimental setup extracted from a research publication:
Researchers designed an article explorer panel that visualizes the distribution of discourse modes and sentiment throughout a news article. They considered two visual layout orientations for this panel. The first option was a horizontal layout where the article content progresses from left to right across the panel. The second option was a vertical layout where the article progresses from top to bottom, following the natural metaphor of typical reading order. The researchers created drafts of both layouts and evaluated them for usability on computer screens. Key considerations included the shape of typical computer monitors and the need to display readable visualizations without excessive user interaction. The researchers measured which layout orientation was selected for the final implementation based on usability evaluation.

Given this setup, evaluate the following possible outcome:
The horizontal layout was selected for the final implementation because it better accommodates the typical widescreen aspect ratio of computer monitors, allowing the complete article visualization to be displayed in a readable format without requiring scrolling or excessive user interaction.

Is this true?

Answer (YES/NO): YES